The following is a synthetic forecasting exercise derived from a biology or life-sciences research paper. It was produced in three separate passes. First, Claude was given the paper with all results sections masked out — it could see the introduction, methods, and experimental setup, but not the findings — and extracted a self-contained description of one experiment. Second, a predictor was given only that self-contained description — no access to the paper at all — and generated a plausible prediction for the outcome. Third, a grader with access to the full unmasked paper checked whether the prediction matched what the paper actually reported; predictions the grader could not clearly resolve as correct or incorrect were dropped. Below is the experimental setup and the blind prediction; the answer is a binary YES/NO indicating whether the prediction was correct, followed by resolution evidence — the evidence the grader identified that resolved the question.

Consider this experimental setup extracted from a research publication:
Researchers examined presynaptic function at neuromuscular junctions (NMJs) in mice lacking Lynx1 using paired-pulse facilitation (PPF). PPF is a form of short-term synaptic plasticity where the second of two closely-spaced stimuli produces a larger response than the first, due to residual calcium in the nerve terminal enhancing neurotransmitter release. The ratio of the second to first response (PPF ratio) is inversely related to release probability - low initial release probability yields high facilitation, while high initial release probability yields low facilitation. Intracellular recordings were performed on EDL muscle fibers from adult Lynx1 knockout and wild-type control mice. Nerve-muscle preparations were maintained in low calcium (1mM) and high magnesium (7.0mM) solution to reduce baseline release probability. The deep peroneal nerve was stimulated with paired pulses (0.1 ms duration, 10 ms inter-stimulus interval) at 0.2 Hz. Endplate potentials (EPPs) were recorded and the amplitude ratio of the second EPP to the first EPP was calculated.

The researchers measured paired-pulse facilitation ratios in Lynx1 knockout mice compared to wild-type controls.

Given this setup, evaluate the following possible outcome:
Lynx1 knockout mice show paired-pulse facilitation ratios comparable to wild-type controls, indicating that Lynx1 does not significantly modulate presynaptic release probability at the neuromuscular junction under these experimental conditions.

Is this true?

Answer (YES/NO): YES